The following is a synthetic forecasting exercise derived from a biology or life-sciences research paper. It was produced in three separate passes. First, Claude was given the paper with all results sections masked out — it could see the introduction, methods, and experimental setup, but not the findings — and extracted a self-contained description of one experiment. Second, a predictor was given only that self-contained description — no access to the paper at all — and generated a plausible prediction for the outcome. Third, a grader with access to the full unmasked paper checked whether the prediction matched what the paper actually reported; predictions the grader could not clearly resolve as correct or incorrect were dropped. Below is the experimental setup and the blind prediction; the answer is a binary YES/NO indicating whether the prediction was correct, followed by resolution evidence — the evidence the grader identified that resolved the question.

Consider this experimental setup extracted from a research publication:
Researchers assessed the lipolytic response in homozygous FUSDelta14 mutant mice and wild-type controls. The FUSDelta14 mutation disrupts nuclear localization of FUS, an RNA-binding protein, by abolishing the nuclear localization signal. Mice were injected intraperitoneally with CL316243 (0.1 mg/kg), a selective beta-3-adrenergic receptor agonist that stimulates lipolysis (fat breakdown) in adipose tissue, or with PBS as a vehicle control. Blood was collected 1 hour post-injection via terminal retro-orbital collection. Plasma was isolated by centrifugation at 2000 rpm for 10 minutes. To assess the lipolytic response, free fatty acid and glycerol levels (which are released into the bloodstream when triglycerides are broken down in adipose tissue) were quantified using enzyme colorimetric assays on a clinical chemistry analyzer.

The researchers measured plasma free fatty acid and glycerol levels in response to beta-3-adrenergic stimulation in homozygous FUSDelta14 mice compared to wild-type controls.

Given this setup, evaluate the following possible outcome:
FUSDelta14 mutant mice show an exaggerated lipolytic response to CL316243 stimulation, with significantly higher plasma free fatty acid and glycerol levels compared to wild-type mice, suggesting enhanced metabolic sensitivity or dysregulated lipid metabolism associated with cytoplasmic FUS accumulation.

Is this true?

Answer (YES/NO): NO